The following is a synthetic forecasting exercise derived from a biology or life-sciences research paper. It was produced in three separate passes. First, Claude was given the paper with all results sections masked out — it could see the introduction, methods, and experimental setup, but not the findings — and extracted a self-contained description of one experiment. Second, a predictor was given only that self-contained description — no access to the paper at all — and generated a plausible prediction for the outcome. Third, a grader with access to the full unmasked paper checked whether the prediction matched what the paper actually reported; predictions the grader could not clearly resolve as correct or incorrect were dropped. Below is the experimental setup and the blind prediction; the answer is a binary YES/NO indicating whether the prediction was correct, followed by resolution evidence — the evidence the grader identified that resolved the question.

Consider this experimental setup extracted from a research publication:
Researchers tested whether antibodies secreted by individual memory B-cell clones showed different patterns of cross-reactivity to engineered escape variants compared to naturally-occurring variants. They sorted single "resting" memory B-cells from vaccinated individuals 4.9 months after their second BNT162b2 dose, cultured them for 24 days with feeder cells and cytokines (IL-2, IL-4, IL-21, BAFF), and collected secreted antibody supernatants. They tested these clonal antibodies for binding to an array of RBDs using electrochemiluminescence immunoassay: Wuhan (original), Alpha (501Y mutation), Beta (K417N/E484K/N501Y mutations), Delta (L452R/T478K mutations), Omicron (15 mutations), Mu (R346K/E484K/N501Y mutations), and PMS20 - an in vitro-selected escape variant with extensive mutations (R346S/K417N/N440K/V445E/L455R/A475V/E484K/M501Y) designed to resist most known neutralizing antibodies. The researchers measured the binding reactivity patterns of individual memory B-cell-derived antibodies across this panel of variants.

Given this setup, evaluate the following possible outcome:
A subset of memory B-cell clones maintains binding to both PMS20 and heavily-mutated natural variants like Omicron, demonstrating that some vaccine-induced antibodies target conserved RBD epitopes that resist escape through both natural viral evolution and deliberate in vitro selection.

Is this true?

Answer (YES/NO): YES